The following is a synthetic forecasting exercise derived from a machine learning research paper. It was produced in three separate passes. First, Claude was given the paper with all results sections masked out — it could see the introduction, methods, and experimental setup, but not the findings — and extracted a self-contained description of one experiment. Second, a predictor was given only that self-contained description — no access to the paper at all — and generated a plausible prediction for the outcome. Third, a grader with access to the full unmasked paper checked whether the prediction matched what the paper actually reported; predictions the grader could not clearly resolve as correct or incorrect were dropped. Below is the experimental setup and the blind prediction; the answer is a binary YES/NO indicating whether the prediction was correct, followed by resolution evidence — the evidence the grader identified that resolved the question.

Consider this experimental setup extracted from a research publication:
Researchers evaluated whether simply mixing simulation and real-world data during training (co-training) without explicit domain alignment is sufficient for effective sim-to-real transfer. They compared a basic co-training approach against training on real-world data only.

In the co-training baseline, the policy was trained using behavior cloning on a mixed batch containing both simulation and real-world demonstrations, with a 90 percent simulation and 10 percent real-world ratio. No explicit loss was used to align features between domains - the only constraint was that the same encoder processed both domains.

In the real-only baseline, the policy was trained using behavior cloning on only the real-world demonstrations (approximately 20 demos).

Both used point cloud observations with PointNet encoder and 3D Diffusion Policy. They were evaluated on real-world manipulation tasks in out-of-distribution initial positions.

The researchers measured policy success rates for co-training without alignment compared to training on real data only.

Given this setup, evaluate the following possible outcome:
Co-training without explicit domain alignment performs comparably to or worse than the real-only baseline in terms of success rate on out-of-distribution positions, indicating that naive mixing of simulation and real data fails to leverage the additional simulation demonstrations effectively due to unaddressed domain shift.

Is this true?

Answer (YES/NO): NO